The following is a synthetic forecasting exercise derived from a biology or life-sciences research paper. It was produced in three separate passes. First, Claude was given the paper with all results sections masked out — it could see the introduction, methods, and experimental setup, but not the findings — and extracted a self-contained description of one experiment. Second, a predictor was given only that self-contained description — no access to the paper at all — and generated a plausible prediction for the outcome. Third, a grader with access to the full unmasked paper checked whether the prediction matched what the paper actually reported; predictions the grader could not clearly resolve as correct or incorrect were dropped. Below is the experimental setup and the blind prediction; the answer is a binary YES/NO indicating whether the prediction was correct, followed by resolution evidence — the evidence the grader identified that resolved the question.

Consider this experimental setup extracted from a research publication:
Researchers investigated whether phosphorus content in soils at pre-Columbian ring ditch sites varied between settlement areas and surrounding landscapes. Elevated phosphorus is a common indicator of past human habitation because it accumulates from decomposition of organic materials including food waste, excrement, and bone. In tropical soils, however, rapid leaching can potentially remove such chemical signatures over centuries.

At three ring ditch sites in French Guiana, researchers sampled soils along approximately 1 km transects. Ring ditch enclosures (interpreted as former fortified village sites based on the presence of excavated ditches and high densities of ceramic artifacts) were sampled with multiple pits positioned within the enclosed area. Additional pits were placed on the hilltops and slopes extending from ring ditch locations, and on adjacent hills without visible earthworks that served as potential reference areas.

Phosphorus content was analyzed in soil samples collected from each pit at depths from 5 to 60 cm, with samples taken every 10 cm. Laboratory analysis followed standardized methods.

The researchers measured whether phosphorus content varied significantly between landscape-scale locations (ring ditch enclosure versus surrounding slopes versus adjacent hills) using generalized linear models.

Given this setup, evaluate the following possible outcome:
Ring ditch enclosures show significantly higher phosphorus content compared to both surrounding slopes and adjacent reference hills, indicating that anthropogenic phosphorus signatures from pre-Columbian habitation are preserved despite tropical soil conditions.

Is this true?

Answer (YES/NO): NO